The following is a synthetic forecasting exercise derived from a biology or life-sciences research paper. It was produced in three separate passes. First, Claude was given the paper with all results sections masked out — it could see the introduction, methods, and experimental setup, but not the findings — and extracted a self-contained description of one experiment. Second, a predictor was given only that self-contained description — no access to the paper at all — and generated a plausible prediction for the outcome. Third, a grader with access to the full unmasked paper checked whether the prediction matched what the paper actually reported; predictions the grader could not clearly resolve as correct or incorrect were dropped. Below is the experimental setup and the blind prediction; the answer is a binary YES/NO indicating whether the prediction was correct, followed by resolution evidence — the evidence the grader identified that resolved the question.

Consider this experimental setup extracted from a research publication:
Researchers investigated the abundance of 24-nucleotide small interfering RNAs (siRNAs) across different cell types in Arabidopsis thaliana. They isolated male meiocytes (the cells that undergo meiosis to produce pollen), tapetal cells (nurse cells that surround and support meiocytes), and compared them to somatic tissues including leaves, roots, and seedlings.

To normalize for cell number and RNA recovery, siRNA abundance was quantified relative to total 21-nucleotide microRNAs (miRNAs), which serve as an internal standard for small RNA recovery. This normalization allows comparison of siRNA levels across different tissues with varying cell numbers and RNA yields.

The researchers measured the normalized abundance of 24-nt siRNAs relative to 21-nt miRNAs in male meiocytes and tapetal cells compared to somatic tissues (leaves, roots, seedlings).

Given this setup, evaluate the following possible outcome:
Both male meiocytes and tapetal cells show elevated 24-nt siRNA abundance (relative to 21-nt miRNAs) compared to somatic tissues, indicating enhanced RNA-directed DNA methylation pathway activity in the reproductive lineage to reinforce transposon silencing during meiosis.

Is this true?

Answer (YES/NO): NO